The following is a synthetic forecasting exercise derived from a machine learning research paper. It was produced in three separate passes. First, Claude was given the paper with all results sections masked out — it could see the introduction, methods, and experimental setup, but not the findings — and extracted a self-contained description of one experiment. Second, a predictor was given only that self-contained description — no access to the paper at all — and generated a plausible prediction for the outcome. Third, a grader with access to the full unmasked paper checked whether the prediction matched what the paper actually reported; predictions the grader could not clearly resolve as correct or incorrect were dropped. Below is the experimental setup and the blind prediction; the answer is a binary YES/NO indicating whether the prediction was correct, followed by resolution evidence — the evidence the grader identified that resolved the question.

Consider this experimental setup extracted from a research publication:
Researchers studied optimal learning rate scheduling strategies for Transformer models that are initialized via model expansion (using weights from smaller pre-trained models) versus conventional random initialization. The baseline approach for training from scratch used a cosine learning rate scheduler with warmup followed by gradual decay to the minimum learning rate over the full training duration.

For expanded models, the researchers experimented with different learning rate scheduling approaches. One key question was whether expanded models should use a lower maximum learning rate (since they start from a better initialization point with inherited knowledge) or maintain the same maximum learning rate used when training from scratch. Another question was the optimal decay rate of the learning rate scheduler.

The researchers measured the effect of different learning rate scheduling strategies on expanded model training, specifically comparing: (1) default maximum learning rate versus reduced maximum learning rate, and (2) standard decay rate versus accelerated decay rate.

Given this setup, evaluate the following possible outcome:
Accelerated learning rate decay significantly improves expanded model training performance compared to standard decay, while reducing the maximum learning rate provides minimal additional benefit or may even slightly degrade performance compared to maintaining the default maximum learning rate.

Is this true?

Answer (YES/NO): YES